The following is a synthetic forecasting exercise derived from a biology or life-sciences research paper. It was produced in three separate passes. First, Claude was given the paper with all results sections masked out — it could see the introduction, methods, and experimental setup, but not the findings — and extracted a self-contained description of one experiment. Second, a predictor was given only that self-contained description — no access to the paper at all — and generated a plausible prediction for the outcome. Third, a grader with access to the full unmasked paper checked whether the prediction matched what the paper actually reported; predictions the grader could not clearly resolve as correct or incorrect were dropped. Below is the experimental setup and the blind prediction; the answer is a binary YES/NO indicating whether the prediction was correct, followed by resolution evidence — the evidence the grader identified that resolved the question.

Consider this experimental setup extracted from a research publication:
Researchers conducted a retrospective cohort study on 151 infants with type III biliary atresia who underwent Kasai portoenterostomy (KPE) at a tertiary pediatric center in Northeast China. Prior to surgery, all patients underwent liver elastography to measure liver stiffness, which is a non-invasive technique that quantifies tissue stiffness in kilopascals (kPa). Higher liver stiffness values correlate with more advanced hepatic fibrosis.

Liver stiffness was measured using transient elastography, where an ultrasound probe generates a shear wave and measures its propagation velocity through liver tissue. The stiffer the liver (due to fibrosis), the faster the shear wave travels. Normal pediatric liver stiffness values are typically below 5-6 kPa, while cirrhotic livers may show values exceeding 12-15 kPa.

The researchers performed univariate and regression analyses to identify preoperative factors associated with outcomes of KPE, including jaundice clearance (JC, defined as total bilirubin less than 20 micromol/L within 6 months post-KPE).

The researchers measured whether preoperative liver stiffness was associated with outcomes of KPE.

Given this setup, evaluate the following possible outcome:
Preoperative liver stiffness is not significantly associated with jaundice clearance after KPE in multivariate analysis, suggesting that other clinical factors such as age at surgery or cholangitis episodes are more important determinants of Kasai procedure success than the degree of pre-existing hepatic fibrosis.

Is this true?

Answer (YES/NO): YES